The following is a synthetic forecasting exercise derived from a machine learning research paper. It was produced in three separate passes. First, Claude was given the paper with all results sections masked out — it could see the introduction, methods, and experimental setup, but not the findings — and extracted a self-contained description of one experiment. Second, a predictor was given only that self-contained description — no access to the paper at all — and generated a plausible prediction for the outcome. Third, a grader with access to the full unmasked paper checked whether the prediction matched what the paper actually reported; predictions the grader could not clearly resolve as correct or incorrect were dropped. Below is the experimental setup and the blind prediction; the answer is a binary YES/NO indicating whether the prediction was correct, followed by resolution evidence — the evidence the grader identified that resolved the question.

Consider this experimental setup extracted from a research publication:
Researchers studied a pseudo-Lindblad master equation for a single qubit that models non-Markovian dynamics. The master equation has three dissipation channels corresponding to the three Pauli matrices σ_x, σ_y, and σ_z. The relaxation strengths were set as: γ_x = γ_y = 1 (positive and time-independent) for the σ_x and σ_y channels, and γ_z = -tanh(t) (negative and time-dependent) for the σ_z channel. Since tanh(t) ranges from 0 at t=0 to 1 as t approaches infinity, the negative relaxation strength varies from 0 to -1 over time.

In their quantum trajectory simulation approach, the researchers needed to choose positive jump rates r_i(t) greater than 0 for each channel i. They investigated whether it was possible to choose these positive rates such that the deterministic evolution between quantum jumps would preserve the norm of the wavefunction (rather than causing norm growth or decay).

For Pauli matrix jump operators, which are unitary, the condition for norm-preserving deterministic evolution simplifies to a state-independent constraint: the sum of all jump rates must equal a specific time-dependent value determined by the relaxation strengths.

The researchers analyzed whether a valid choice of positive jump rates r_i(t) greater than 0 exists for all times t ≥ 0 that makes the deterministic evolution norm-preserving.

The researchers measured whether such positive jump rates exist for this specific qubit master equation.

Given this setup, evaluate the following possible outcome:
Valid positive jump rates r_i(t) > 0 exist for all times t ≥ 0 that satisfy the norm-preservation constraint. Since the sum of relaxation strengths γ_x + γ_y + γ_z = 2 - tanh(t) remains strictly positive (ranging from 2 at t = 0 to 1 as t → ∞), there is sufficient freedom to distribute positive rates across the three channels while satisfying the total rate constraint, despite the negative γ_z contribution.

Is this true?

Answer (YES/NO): YES